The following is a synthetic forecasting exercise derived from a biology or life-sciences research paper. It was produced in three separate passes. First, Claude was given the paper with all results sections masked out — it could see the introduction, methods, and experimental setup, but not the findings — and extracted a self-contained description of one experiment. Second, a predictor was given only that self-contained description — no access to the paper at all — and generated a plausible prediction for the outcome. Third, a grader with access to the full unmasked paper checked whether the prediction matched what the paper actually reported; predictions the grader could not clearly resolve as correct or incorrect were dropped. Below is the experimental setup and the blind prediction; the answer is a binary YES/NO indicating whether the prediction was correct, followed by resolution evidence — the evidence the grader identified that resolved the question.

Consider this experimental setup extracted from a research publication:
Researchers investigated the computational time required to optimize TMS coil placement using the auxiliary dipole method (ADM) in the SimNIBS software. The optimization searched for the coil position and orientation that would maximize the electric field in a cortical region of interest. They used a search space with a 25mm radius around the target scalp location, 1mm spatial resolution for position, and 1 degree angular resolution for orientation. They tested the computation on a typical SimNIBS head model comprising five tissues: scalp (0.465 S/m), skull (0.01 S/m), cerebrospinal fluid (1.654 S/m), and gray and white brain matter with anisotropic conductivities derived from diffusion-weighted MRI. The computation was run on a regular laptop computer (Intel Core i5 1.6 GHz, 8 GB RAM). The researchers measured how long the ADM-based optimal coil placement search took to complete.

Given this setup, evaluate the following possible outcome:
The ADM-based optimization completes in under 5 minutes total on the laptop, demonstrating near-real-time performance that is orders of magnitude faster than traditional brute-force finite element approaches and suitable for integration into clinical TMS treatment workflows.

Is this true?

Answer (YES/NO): YES